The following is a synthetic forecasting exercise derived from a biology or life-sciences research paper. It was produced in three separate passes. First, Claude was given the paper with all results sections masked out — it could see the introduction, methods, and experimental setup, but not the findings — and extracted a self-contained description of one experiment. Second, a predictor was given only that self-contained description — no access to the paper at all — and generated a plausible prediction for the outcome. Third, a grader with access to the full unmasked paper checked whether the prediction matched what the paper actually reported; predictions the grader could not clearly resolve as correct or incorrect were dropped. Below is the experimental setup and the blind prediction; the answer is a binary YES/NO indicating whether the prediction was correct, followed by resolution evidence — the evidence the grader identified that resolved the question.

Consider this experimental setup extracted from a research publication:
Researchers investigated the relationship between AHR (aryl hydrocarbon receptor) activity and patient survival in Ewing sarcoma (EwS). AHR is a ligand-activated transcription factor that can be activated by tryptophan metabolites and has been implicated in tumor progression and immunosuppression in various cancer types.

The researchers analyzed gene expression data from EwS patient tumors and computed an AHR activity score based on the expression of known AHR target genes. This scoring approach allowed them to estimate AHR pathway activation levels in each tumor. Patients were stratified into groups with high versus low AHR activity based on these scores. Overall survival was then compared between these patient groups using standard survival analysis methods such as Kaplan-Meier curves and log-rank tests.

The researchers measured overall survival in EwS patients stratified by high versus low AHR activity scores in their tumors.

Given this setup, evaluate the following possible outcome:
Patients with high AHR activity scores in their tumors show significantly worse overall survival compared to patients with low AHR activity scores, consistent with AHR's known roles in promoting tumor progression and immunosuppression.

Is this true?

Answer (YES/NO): YES